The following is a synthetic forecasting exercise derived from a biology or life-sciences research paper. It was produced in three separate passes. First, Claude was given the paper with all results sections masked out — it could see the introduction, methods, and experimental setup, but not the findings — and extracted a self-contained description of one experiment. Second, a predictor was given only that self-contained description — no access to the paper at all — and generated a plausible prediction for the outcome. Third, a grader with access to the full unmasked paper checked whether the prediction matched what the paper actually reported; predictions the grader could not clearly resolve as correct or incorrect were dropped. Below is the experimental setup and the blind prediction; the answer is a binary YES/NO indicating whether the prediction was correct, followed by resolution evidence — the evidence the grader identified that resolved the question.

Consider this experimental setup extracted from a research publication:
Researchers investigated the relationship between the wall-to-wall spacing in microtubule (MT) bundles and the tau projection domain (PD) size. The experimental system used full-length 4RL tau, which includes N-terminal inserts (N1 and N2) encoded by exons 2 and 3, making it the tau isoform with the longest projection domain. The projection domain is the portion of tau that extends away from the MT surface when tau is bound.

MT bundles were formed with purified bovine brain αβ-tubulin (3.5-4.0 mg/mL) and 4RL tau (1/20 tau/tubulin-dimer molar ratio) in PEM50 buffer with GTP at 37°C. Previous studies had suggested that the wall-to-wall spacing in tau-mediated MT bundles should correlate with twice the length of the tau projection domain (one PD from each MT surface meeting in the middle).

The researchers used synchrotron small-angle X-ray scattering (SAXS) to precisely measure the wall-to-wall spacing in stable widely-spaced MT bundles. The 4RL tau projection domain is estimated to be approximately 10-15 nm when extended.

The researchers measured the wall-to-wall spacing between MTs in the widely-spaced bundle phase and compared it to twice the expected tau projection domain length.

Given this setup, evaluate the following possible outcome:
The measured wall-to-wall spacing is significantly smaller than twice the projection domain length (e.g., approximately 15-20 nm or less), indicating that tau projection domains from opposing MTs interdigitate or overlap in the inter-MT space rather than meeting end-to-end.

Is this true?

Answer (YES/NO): NO